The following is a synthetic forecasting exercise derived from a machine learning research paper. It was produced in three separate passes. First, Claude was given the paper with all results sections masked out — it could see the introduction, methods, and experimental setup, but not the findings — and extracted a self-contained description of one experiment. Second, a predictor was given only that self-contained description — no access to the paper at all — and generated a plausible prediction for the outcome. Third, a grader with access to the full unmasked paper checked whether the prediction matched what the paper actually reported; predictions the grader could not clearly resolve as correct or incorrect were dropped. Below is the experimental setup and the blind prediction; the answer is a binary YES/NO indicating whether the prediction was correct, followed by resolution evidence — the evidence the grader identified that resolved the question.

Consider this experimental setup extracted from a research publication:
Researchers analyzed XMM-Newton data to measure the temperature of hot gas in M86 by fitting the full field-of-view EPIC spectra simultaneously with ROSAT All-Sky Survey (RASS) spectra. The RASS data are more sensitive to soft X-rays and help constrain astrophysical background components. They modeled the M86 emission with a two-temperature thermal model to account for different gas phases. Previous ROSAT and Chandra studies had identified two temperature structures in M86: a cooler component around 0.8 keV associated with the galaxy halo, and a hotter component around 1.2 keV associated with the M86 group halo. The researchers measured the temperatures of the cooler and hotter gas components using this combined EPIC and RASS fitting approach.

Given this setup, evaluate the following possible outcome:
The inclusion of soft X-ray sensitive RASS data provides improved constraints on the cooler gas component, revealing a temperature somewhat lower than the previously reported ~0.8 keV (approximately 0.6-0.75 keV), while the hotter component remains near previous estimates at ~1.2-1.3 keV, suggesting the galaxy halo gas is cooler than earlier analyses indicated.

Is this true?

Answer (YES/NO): NO